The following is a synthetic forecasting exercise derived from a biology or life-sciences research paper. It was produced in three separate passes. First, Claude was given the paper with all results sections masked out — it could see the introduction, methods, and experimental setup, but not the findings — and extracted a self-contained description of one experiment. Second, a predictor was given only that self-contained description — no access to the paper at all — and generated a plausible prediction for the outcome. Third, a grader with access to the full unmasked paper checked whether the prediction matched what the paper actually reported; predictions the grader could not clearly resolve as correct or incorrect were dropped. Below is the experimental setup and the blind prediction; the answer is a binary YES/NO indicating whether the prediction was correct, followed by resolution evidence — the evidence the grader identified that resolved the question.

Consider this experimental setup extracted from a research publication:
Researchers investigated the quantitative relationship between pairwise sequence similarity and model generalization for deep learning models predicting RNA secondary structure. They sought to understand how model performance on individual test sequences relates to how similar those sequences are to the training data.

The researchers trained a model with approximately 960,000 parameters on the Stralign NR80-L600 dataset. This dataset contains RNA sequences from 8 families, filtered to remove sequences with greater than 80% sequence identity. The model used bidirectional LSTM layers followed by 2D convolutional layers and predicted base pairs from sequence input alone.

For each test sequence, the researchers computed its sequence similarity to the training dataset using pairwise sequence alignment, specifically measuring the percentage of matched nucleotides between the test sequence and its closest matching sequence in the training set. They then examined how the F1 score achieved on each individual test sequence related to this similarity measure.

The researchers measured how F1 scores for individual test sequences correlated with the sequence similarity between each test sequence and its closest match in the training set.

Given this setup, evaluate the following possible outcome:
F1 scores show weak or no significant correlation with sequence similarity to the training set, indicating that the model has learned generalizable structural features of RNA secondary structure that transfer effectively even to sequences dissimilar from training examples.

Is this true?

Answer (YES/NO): NO